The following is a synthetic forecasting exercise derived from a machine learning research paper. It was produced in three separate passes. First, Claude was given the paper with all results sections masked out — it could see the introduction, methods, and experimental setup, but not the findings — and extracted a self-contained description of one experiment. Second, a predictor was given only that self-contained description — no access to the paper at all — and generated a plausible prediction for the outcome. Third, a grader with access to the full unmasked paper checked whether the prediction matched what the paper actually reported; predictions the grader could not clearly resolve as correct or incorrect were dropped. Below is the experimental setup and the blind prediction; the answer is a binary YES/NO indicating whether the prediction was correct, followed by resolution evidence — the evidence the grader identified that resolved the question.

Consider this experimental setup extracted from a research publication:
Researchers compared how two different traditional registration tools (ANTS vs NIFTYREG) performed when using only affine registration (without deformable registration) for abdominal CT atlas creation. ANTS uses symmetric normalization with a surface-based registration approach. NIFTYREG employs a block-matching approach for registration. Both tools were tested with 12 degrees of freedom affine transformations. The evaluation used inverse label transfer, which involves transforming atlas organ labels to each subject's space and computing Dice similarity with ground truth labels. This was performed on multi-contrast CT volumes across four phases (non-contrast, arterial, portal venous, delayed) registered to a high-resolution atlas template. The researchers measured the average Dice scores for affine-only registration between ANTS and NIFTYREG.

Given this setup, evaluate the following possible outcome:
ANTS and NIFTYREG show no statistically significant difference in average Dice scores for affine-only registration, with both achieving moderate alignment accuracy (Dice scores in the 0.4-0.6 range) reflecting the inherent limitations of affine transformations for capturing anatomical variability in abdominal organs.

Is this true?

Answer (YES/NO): NO